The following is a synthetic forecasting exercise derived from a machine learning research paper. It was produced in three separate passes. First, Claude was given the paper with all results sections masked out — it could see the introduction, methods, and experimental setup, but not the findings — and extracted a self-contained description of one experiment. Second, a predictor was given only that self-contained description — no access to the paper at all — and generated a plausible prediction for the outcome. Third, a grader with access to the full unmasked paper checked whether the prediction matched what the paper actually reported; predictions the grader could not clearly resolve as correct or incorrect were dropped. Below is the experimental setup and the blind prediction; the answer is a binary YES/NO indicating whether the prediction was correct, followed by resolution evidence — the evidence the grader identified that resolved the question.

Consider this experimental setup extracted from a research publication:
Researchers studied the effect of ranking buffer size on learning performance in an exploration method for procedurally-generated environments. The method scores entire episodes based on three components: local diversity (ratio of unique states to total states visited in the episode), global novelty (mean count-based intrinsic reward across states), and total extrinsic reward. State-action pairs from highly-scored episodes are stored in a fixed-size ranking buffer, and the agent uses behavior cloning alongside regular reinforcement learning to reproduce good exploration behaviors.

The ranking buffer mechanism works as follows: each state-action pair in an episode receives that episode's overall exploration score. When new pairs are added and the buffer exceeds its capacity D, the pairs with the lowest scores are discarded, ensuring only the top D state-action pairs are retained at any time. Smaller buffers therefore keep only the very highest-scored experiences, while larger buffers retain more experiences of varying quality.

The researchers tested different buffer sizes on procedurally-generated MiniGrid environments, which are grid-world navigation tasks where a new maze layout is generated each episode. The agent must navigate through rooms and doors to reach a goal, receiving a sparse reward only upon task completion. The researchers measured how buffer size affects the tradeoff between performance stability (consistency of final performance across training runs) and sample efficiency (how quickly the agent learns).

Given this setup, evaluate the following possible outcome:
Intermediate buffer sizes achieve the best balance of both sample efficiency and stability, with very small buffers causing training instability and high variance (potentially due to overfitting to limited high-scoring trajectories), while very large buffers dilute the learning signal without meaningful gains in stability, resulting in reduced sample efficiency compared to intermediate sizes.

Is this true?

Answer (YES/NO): NO